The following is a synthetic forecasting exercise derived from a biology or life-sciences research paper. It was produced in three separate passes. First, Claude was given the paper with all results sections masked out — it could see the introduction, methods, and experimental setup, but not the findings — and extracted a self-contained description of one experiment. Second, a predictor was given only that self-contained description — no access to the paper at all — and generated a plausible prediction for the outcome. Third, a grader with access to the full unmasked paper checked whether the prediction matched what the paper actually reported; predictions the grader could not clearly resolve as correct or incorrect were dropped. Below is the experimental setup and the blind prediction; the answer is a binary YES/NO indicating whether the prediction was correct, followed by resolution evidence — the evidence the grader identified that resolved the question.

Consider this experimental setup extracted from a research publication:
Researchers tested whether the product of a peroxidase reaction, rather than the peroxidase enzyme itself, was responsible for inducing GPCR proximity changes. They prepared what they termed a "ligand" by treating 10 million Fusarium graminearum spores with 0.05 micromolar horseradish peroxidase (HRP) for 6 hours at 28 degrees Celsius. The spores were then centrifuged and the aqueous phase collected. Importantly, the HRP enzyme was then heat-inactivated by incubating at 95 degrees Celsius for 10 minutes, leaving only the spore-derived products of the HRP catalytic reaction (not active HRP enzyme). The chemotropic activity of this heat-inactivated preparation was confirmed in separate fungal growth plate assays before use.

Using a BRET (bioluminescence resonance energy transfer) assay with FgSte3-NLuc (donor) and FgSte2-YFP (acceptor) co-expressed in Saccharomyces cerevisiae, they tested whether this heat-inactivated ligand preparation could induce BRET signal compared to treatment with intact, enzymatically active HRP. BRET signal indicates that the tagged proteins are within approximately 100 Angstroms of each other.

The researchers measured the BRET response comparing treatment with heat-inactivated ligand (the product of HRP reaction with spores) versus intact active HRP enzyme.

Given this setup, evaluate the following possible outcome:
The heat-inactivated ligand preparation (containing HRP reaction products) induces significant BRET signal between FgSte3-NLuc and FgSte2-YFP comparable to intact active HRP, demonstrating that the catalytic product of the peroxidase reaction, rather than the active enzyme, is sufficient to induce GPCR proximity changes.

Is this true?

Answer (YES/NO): NO